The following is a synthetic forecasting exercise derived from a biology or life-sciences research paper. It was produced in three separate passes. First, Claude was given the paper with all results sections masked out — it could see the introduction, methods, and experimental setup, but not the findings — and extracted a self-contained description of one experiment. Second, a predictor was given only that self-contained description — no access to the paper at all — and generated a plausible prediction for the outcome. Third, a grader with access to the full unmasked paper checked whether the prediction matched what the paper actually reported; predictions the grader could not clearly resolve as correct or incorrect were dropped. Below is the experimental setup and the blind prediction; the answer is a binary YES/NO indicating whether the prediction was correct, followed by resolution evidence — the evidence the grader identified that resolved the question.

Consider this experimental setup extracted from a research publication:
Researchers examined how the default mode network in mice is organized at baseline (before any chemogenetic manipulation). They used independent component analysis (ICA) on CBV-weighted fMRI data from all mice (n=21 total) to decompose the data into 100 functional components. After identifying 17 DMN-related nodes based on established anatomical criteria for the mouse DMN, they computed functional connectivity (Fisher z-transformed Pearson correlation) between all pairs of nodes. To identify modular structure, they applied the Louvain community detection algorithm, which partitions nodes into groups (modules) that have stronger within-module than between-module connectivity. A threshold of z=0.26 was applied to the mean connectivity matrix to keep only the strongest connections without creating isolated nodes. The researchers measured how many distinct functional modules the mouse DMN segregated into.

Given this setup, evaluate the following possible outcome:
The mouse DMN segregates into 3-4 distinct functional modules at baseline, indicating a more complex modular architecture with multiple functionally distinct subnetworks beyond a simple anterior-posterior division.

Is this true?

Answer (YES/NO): YES